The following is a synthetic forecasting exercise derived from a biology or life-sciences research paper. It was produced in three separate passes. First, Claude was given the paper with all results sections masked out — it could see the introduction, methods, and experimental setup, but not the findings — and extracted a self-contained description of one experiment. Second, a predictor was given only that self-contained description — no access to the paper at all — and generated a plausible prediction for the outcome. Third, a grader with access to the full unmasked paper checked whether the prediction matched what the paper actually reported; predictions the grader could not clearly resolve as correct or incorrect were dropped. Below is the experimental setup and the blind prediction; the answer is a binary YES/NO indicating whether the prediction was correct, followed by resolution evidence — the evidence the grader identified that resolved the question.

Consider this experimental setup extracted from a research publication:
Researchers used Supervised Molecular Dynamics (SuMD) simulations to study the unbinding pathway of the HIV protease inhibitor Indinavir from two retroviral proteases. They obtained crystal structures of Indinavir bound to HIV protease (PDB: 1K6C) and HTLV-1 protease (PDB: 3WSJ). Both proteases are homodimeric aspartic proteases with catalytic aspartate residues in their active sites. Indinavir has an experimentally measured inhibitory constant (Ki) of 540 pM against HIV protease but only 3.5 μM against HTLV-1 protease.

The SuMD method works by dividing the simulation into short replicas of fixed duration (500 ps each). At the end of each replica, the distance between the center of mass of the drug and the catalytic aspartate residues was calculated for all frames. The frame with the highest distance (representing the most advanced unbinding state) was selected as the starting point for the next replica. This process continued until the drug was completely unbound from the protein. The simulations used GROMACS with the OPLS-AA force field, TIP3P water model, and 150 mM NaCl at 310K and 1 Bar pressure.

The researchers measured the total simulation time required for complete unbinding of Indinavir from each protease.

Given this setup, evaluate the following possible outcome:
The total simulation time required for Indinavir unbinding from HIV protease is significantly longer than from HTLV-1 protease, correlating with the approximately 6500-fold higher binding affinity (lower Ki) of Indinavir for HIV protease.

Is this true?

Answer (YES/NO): NO